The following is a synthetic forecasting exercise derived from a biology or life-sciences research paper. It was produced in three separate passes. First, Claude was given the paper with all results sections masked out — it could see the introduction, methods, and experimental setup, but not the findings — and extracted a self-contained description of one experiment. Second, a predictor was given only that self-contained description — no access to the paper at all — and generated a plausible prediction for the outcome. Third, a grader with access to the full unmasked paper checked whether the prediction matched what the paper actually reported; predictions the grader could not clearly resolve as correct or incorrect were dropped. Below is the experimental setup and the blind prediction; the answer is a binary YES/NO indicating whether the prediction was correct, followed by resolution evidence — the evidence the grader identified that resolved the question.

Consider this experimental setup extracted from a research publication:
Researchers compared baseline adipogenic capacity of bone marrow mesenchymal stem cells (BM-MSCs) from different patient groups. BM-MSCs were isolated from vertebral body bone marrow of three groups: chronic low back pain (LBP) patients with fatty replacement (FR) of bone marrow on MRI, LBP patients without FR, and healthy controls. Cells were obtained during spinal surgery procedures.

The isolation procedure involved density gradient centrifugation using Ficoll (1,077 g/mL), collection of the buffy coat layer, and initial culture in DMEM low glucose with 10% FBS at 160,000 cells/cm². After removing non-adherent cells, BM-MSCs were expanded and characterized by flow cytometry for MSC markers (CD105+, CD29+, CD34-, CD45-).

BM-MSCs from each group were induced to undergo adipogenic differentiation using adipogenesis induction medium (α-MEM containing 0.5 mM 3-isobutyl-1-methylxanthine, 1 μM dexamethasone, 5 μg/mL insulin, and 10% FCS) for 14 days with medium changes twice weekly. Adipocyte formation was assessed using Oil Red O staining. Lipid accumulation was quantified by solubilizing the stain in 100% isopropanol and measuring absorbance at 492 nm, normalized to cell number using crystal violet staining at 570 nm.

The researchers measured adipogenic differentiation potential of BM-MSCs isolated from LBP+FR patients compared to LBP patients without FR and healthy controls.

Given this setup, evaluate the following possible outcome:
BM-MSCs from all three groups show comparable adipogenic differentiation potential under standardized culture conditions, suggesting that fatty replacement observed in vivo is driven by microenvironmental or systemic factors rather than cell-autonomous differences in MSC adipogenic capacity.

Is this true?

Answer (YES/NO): NO